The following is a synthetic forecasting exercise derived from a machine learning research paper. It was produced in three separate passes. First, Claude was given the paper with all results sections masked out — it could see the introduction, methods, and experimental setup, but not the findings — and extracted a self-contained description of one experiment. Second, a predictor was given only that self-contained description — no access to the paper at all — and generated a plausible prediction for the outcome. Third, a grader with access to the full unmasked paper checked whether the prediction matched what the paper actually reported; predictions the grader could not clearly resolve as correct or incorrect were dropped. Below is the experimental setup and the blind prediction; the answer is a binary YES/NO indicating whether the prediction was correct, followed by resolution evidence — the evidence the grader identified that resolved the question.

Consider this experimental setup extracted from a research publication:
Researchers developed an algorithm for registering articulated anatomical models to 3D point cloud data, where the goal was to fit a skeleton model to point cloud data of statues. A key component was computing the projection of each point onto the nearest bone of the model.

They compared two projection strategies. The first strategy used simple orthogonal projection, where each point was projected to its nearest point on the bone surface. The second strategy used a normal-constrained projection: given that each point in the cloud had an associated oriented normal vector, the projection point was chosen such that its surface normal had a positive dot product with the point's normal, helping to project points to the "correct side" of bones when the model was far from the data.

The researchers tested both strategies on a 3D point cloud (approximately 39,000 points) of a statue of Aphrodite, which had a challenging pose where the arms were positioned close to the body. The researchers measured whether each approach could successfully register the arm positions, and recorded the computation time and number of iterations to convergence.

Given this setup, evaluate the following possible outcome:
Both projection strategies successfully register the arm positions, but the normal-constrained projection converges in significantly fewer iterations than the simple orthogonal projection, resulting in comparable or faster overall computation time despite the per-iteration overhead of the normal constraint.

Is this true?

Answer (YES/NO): NO